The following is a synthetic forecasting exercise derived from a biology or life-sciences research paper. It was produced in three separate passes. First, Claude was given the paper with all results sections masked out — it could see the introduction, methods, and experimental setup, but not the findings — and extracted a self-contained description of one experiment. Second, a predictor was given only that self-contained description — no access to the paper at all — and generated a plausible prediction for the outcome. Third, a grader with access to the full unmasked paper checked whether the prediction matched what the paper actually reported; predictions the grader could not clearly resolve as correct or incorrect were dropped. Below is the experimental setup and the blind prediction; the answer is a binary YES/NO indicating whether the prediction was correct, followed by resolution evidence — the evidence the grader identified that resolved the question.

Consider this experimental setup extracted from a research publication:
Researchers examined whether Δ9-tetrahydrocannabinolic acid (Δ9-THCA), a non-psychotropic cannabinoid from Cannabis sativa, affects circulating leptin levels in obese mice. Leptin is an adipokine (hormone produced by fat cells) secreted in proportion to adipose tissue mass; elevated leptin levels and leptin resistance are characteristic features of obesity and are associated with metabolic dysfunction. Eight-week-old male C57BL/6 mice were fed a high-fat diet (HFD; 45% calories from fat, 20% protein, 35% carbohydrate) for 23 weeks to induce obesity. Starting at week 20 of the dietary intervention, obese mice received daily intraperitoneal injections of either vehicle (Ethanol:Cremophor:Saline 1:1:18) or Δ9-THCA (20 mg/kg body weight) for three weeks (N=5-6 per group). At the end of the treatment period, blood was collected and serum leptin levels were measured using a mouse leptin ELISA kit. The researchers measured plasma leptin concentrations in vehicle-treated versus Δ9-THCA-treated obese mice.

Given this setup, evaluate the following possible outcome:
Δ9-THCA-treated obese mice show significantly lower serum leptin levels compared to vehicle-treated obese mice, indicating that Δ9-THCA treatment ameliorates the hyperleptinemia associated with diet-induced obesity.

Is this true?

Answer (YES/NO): YES